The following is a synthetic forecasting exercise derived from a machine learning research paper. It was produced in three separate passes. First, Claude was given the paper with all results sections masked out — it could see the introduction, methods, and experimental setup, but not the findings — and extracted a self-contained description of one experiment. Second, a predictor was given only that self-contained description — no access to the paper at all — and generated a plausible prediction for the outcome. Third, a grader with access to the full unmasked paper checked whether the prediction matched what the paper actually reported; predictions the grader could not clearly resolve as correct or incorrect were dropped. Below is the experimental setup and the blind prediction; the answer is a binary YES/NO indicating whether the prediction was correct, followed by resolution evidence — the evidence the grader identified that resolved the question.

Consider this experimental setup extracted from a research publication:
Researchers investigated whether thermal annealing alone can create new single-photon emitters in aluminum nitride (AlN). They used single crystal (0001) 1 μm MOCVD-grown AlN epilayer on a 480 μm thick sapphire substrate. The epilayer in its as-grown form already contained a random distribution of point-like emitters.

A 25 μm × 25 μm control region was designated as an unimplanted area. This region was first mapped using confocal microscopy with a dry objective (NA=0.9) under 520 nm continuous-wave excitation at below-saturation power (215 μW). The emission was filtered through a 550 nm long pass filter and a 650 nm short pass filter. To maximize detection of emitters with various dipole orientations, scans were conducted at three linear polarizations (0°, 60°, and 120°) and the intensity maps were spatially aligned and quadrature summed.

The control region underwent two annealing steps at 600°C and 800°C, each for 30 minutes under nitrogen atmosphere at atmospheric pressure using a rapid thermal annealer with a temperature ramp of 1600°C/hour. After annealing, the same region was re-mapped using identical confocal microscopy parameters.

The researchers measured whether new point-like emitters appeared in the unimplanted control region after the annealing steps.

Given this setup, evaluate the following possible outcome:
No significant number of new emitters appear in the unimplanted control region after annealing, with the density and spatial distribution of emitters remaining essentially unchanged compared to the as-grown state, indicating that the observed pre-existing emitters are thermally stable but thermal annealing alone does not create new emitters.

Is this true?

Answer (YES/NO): YES